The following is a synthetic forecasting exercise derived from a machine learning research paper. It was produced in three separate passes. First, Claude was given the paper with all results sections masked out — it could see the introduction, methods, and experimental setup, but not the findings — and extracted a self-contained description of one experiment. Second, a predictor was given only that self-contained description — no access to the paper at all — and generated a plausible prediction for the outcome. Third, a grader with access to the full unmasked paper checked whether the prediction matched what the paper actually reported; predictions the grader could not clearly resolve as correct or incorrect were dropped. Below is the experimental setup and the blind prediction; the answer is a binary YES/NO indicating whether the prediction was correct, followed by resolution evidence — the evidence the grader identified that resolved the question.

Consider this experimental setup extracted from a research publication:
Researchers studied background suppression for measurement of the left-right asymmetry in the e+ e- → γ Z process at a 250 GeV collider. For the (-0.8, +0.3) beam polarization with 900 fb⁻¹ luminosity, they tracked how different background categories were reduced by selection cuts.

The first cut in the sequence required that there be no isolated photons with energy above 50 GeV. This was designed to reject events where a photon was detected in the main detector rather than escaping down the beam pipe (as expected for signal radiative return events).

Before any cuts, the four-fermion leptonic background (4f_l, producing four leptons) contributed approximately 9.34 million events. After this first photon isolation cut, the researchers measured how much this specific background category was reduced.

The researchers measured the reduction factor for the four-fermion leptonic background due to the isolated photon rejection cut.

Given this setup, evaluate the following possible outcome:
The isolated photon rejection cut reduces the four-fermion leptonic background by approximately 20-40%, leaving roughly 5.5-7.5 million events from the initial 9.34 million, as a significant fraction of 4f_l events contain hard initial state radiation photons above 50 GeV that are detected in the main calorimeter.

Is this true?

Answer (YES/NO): YES